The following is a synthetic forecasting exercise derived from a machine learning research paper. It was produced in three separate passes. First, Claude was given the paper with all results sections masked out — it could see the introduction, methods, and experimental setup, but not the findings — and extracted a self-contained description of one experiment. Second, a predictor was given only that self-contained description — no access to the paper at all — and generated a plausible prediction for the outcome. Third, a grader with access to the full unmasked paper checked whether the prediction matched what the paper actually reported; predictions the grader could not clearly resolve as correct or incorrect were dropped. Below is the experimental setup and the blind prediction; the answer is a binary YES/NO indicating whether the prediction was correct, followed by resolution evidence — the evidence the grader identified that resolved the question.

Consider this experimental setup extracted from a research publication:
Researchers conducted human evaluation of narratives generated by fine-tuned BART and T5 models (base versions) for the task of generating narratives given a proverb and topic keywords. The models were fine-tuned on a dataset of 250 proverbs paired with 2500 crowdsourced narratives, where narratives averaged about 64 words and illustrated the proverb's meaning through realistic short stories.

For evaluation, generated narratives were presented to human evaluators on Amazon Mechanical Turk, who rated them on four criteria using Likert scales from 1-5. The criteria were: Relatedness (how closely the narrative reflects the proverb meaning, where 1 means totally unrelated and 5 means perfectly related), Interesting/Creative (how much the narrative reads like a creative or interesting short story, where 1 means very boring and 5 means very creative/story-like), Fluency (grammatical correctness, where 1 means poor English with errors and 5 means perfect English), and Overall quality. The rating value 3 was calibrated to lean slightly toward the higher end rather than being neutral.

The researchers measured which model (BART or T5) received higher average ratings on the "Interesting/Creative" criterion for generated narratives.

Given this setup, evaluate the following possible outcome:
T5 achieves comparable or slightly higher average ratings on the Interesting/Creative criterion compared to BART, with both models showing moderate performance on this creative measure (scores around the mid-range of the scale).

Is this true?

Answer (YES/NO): YES